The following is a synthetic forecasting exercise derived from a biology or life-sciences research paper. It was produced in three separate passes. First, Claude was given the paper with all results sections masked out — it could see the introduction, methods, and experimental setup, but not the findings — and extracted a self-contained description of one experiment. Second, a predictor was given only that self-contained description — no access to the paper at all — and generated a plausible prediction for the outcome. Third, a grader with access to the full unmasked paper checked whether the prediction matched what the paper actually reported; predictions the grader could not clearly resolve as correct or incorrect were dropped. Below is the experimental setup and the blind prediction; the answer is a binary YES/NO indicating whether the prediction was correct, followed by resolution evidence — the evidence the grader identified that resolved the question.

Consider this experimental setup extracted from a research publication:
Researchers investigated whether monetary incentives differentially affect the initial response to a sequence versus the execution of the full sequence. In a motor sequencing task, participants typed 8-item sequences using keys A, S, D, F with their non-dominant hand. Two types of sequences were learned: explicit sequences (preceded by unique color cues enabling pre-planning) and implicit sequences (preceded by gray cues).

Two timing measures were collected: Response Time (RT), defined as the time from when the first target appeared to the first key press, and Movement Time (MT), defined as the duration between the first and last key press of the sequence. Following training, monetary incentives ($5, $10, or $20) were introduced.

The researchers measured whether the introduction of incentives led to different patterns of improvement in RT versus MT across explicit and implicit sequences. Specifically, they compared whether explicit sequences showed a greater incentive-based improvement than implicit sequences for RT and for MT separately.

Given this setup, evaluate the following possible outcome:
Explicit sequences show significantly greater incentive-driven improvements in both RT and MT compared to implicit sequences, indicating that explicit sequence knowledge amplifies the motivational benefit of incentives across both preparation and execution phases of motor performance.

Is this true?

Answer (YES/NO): NO